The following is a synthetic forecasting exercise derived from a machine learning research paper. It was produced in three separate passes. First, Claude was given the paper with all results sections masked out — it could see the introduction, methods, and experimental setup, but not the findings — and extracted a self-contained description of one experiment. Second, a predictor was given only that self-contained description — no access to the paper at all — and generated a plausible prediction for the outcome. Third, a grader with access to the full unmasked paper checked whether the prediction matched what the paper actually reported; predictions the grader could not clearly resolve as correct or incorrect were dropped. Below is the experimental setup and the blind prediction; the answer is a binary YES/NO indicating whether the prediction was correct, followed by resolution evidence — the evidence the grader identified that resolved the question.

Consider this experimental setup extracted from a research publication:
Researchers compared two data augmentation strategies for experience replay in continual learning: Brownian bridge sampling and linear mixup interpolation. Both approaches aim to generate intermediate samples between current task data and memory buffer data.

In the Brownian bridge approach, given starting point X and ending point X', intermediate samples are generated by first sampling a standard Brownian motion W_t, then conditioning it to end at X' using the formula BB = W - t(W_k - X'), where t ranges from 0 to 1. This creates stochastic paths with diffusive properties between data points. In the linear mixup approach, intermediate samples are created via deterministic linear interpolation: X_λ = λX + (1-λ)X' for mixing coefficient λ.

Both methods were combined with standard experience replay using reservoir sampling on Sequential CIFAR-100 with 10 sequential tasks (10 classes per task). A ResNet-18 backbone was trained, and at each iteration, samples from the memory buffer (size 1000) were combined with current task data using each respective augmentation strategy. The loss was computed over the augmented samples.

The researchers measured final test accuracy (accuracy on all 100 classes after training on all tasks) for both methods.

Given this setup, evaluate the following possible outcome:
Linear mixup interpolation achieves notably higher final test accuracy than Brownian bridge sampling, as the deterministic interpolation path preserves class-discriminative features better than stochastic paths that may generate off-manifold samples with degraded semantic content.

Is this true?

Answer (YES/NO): NO